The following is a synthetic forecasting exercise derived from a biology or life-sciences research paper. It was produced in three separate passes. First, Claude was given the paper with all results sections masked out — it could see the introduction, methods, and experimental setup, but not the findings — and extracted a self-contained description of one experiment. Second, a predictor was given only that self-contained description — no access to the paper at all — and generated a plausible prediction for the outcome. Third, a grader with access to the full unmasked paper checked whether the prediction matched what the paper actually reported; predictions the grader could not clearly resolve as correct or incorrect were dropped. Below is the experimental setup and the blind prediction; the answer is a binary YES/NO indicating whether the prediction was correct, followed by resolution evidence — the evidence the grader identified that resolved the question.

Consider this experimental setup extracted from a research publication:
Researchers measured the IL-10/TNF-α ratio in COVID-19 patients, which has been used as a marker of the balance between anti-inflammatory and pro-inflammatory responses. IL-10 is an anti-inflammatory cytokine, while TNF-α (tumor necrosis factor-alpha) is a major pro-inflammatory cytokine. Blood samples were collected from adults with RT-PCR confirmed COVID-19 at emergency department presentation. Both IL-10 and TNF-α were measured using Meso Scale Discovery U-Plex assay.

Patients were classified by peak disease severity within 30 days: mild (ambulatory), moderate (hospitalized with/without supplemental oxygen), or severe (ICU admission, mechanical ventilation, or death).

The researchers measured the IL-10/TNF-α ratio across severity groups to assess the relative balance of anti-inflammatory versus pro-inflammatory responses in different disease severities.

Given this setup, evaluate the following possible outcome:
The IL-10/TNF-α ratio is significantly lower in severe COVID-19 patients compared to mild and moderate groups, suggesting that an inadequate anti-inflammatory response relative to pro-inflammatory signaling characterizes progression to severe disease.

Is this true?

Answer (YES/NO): NO